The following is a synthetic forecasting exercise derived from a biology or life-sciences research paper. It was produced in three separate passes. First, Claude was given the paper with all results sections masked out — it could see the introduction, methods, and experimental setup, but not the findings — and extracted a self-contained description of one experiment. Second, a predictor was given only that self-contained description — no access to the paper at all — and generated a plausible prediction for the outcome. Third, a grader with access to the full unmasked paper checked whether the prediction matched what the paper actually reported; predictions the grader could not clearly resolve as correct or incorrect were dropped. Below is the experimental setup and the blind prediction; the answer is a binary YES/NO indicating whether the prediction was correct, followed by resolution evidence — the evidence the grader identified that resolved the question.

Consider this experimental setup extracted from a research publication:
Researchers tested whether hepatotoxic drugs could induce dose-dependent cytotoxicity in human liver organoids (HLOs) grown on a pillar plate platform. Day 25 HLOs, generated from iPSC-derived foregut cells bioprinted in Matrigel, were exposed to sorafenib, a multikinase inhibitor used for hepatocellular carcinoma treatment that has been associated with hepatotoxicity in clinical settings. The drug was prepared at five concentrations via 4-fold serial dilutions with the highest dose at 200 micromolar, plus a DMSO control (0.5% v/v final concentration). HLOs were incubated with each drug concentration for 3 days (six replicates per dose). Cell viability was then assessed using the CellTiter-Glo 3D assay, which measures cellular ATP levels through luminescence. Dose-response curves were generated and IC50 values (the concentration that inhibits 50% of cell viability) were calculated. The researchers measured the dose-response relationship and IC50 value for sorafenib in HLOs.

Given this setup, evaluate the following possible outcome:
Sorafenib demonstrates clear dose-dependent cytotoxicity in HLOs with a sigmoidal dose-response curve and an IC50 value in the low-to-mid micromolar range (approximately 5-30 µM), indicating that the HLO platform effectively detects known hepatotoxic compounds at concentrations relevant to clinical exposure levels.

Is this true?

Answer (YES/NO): YES